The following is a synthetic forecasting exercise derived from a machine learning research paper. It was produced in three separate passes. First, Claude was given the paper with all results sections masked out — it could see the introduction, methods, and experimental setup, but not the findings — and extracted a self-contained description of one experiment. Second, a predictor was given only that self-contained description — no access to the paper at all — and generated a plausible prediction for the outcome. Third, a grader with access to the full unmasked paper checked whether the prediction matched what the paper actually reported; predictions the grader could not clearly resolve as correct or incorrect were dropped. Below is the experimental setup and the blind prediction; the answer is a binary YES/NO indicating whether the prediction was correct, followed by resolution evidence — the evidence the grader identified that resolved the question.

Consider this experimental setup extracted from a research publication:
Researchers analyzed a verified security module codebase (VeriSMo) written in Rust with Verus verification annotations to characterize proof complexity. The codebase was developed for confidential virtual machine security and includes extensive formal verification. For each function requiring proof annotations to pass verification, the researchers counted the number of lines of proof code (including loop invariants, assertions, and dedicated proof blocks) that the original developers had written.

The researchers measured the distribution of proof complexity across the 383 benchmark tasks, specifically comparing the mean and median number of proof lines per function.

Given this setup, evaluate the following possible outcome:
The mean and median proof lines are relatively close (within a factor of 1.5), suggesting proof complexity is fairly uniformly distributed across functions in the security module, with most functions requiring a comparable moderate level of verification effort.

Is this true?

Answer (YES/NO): NO